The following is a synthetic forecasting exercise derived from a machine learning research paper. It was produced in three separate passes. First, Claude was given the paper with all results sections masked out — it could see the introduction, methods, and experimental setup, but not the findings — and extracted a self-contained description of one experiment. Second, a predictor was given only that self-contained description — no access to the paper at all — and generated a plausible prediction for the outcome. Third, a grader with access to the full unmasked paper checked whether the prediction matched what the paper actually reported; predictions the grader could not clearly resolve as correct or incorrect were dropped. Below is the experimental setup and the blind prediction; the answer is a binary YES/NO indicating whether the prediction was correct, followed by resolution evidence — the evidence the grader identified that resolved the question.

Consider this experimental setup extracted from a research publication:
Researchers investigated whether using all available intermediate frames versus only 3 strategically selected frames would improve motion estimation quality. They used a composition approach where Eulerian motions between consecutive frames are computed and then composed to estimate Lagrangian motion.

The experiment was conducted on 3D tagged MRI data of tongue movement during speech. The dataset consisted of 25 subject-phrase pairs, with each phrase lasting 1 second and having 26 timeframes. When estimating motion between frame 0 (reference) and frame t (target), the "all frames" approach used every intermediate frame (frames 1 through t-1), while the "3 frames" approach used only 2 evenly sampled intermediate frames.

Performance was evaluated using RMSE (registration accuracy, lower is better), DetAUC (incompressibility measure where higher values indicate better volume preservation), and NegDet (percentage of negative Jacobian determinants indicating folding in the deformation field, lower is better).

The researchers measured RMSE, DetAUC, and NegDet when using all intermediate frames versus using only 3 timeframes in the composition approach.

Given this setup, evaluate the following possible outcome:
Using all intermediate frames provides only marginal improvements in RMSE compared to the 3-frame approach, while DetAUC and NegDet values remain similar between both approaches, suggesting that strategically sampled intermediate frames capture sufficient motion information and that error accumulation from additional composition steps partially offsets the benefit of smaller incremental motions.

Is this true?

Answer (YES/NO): NO